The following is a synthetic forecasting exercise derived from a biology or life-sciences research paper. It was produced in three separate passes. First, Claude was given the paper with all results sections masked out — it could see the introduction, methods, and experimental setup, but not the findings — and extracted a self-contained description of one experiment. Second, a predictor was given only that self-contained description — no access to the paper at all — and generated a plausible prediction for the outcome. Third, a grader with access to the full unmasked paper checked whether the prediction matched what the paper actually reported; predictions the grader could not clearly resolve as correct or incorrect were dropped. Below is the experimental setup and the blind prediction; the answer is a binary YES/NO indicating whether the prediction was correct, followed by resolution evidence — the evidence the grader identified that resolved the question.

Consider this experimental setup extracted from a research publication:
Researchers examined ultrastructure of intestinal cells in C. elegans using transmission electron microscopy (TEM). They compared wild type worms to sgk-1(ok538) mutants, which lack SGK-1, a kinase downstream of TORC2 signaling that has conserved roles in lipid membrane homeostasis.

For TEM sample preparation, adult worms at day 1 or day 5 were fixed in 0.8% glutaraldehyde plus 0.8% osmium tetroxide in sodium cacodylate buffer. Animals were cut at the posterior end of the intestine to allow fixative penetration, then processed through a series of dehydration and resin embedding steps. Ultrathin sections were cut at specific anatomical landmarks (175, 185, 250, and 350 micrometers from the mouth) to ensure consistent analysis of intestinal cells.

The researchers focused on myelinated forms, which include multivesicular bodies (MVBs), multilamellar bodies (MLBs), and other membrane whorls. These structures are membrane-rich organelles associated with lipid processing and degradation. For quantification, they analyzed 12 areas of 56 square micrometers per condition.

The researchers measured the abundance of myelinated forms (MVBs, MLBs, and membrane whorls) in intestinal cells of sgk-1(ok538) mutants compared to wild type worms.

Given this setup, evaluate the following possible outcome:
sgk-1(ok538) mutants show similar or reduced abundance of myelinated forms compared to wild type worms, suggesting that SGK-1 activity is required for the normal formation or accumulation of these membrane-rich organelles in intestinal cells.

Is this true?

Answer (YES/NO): NO